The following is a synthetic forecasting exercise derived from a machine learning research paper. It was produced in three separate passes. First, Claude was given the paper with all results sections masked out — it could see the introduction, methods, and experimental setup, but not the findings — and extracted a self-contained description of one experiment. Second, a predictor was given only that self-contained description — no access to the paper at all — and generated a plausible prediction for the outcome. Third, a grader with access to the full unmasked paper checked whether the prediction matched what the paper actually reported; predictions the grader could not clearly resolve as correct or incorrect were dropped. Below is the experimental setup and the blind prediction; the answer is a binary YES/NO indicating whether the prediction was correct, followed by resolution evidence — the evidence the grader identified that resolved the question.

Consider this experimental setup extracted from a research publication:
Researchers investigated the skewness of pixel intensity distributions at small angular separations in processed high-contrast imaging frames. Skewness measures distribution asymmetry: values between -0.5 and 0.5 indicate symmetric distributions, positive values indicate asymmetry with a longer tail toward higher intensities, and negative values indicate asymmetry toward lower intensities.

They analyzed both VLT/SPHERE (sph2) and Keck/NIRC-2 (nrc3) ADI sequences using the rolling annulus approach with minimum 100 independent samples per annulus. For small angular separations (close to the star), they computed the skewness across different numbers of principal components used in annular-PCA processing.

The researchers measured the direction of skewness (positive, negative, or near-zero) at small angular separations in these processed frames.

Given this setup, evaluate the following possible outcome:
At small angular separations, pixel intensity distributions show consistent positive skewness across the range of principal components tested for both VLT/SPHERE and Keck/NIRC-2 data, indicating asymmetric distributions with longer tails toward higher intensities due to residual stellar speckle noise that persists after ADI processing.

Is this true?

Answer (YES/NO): YES